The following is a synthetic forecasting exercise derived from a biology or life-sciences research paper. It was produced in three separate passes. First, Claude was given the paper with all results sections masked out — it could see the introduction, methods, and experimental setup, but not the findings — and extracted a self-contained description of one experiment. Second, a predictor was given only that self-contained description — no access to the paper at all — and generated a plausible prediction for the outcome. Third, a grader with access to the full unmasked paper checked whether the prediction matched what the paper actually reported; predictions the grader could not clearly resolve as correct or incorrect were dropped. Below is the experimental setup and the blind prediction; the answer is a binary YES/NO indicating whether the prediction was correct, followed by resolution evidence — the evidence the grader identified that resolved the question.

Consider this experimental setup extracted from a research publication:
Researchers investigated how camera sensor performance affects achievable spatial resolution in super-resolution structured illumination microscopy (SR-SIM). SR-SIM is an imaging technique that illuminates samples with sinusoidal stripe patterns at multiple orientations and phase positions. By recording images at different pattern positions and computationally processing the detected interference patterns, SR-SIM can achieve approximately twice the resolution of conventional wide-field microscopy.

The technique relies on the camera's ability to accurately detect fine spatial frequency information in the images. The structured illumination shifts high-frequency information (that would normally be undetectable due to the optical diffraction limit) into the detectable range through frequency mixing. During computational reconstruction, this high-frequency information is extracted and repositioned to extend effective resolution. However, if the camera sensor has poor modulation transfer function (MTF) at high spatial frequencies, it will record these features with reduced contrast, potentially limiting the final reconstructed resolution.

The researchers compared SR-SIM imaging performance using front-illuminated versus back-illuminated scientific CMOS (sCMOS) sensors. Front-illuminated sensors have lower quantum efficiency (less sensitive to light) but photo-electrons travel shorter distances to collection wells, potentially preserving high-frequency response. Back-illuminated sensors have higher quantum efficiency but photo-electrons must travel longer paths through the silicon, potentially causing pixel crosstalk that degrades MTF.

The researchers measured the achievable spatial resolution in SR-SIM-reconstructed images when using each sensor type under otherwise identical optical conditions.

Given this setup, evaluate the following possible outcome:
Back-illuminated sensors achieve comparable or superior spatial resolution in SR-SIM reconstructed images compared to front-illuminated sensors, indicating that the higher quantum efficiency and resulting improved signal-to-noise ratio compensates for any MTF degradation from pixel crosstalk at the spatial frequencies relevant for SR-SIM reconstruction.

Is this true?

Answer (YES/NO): NO